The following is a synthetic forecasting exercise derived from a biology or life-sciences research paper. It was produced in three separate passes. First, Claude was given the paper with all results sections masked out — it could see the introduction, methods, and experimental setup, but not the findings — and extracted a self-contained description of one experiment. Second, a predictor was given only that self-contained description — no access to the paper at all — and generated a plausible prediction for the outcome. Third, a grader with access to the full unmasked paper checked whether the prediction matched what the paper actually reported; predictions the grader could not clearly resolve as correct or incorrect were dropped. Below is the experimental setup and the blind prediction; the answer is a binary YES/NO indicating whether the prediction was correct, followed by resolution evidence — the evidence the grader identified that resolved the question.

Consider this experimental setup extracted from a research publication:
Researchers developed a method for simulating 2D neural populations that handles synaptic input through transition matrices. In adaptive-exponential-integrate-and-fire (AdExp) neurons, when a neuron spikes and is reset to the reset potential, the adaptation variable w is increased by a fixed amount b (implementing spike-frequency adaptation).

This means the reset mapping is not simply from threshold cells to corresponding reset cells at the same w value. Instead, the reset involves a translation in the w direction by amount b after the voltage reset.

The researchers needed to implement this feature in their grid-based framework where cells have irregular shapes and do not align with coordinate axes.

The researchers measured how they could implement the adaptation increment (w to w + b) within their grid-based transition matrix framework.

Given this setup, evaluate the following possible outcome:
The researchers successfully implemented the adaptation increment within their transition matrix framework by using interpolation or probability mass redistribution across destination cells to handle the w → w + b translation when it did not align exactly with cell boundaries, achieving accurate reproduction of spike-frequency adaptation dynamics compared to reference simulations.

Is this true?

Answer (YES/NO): YES